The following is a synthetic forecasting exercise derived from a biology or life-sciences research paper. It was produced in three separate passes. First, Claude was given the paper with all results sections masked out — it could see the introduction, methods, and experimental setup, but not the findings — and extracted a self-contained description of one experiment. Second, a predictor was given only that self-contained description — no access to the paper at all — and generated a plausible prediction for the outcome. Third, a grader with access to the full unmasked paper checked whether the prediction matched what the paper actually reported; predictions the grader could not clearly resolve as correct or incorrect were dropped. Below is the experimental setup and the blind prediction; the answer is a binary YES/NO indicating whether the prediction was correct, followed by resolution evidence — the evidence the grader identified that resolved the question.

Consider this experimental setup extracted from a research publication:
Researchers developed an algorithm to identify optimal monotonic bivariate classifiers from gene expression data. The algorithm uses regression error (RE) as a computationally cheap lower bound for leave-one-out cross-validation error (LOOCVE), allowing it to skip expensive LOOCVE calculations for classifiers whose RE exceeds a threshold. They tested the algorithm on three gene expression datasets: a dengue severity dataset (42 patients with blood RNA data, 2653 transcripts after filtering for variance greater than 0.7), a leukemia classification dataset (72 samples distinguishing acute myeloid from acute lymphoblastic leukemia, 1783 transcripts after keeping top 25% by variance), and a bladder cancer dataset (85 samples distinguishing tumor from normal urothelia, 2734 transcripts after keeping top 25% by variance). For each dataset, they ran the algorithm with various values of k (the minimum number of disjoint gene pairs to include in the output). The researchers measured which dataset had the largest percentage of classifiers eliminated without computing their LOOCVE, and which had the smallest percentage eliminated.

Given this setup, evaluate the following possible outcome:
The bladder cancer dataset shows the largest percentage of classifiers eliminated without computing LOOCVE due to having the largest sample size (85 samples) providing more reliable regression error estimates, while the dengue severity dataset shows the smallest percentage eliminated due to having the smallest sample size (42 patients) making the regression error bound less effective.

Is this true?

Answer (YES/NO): NO